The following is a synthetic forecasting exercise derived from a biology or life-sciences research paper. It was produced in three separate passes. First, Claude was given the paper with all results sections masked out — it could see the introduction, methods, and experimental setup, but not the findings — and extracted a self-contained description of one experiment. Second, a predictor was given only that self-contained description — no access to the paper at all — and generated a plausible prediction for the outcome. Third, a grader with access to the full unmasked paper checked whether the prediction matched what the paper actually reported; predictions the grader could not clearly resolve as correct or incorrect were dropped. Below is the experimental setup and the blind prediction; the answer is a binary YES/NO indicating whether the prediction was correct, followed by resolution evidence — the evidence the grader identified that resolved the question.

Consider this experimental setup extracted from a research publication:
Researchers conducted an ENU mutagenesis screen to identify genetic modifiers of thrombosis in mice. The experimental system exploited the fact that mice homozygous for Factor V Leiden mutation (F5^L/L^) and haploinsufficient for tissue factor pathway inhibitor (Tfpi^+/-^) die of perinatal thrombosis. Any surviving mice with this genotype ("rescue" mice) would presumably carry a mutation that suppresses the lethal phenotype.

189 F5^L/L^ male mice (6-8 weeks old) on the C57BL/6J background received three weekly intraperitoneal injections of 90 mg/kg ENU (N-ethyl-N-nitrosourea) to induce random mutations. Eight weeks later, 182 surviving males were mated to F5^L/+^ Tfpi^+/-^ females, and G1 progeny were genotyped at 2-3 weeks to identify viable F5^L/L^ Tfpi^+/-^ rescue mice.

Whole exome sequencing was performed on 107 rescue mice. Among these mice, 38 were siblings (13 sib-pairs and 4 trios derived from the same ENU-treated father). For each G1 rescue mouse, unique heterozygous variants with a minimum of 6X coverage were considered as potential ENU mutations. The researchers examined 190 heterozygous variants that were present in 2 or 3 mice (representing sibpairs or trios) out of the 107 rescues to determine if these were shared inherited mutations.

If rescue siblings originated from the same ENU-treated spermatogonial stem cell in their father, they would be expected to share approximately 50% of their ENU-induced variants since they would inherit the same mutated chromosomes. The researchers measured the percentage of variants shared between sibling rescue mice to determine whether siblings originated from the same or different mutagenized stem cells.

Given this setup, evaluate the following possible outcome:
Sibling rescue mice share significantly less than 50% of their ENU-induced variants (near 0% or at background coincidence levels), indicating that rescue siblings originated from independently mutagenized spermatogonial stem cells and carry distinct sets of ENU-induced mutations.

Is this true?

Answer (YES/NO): YES